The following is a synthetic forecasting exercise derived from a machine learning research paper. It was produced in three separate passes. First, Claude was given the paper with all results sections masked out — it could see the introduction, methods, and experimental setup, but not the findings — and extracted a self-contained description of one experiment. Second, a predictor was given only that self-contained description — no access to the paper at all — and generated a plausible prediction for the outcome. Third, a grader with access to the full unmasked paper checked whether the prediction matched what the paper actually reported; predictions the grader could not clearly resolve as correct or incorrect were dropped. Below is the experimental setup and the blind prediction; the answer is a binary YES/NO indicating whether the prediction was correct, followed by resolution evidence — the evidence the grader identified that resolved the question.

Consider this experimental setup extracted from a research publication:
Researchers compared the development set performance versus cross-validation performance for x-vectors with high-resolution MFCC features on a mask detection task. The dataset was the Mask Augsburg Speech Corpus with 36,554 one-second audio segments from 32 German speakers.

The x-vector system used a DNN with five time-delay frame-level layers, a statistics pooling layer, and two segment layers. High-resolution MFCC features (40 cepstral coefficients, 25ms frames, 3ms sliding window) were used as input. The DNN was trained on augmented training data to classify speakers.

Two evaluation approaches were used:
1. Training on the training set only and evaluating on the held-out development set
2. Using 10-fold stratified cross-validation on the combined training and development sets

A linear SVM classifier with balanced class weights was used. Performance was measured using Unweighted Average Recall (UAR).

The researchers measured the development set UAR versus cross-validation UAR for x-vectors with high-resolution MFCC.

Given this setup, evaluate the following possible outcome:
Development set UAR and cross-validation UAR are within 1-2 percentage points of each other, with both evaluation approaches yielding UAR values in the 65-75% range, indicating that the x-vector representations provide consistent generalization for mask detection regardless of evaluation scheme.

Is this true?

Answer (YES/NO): NO